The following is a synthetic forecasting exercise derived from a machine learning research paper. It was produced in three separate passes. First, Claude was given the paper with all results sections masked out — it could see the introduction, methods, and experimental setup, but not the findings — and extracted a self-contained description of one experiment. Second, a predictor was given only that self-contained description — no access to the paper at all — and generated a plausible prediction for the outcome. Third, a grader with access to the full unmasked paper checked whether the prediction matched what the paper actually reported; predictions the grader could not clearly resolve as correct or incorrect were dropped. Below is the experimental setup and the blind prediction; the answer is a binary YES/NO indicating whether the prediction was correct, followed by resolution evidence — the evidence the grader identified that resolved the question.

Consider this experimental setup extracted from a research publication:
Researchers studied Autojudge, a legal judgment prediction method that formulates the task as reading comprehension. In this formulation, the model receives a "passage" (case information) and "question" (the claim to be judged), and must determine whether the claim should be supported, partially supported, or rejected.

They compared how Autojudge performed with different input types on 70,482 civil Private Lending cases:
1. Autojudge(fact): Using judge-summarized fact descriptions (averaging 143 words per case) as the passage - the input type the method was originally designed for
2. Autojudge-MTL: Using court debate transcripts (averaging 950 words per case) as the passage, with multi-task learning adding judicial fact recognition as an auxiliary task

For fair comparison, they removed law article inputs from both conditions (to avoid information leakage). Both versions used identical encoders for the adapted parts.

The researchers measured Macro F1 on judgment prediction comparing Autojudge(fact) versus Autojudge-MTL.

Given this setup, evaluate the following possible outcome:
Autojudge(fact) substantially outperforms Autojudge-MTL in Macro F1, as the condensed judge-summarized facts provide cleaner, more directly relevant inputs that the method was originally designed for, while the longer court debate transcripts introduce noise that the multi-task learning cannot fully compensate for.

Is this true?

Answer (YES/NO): NO